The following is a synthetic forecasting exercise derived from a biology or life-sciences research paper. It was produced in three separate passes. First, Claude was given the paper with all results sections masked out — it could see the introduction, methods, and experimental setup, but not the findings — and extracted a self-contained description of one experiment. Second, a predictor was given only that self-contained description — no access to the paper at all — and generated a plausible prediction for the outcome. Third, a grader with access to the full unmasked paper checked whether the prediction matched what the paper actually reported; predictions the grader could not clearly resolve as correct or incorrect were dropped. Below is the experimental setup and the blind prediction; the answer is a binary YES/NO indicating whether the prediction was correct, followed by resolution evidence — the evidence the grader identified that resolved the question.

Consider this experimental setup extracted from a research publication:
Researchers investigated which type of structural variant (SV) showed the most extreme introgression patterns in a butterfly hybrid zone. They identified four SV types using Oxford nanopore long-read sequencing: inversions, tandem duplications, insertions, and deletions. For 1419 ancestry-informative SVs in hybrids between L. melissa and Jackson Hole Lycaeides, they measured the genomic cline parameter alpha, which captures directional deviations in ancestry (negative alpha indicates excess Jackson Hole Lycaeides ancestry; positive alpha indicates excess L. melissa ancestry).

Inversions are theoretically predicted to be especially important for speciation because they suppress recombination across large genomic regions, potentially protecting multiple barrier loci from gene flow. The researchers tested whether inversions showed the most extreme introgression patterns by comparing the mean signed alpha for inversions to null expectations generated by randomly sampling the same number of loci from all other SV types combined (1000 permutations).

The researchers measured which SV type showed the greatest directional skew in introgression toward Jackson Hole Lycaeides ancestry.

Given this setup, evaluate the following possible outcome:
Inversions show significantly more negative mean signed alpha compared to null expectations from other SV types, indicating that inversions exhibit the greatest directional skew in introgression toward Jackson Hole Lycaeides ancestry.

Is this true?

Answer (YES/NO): NO